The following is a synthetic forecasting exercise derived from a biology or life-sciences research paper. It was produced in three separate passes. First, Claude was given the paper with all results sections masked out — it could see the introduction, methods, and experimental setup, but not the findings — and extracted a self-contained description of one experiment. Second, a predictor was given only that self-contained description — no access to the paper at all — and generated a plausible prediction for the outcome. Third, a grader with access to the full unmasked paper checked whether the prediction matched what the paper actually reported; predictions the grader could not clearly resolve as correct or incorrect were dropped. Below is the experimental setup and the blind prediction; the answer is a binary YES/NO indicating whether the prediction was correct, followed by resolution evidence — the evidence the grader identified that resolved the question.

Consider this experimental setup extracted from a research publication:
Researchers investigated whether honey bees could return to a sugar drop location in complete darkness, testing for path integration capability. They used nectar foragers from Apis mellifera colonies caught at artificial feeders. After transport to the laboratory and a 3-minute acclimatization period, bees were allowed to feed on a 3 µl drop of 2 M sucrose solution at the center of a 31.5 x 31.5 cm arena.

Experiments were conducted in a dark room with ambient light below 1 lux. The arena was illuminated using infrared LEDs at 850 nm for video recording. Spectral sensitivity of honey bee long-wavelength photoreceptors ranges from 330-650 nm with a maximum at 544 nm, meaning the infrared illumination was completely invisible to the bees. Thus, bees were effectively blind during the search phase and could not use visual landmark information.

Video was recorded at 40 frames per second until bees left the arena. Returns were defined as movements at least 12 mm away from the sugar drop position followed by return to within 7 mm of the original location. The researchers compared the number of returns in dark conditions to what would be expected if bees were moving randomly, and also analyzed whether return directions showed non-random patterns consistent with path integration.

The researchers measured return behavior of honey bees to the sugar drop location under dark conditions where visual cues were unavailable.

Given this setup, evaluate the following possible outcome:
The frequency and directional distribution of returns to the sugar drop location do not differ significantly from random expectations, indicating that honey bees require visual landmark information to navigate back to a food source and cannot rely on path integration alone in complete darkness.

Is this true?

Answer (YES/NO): NO